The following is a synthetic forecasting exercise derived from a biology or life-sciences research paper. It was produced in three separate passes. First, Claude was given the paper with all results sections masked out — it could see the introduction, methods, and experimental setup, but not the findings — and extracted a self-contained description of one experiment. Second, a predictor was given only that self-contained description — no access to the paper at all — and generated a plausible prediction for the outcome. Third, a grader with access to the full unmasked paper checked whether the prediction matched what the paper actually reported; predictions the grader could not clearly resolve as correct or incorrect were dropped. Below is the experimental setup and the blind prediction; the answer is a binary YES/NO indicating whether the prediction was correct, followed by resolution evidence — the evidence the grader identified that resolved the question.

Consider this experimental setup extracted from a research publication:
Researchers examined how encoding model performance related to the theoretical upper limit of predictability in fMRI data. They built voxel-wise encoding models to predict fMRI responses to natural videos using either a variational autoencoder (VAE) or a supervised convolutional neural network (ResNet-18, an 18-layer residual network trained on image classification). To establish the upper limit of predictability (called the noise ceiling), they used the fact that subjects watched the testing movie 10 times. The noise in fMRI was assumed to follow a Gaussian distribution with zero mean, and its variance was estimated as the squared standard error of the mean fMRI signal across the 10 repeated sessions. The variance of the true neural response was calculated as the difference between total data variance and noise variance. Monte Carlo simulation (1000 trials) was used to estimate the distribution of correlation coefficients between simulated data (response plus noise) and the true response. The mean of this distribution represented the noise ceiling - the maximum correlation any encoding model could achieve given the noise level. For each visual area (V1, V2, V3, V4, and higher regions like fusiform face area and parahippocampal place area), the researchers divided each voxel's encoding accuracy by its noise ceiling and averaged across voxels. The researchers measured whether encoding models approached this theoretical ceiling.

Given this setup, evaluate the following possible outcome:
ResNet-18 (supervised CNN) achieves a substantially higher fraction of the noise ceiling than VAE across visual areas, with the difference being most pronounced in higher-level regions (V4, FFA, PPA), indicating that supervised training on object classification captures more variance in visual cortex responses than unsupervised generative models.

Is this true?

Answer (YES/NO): YES